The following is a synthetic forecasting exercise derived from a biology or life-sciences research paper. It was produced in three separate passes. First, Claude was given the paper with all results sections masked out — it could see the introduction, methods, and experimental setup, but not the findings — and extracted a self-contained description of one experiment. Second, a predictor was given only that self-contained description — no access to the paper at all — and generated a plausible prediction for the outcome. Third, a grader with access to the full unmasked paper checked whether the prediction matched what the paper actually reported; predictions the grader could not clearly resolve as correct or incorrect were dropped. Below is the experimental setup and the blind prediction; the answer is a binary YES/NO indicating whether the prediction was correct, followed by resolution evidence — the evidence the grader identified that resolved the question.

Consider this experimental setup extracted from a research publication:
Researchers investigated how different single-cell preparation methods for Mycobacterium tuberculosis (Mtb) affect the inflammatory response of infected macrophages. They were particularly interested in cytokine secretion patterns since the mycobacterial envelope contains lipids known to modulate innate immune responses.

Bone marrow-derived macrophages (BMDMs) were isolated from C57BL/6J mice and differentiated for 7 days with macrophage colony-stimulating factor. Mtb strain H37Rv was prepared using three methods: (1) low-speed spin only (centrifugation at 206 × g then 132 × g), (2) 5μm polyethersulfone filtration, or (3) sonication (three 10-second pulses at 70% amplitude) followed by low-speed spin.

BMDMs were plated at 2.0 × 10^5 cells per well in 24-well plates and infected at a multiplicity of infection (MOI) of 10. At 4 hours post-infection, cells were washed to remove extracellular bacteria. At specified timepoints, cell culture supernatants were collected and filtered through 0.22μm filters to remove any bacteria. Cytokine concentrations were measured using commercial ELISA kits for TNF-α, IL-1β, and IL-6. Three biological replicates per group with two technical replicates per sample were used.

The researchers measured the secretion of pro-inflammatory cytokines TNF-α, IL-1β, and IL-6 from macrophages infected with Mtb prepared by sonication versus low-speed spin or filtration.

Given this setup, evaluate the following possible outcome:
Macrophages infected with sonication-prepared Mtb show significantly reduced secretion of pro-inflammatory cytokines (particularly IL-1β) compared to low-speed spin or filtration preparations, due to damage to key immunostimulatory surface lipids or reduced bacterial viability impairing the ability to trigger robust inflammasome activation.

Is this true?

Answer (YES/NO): NO